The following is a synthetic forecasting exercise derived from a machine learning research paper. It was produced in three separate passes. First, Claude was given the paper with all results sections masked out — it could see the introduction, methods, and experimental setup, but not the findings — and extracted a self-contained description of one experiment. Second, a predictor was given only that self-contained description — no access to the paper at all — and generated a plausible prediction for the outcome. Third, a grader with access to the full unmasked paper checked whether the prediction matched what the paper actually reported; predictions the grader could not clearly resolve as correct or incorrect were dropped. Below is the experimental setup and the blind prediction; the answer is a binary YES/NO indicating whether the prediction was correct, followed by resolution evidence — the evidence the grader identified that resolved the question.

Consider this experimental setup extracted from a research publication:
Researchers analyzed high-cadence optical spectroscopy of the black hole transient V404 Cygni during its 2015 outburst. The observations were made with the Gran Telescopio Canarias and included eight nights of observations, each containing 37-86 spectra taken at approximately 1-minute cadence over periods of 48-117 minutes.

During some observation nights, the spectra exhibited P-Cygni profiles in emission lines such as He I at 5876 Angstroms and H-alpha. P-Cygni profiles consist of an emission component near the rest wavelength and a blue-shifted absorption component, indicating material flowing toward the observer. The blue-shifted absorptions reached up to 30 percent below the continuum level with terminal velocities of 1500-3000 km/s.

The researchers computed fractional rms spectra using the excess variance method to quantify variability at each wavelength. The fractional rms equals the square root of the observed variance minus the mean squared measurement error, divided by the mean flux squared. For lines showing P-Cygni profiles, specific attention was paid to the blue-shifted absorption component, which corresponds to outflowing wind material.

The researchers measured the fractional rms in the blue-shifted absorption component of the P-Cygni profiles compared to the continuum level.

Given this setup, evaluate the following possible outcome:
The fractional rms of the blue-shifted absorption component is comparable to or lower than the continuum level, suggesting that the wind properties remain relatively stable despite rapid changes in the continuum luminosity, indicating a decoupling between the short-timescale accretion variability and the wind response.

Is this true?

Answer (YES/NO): NO